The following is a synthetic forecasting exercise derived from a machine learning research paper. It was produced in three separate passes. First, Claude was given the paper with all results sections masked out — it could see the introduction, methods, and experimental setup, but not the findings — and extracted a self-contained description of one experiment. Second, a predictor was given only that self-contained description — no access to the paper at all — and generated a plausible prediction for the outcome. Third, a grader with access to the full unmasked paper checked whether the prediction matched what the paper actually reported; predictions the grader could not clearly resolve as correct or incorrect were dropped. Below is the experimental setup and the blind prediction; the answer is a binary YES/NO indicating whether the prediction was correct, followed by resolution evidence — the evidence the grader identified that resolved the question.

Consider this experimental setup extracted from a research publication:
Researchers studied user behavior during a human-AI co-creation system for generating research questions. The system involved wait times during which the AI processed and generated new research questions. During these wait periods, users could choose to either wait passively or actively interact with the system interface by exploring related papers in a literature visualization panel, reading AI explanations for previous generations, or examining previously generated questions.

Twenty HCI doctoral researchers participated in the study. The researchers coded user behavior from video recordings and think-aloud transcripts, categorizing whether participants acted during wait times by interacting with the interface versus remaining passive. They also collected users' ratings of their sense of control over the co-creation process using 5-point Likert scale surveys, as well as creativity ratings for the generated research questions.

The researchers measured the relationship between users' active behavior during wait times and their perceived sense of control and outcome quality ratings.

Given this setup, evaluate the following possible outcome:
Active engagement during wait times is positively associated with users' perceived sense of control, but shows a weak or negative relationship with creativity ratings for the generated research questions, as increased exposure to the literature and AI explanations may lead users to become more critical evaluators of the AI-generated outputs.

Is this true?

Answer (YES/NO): YES